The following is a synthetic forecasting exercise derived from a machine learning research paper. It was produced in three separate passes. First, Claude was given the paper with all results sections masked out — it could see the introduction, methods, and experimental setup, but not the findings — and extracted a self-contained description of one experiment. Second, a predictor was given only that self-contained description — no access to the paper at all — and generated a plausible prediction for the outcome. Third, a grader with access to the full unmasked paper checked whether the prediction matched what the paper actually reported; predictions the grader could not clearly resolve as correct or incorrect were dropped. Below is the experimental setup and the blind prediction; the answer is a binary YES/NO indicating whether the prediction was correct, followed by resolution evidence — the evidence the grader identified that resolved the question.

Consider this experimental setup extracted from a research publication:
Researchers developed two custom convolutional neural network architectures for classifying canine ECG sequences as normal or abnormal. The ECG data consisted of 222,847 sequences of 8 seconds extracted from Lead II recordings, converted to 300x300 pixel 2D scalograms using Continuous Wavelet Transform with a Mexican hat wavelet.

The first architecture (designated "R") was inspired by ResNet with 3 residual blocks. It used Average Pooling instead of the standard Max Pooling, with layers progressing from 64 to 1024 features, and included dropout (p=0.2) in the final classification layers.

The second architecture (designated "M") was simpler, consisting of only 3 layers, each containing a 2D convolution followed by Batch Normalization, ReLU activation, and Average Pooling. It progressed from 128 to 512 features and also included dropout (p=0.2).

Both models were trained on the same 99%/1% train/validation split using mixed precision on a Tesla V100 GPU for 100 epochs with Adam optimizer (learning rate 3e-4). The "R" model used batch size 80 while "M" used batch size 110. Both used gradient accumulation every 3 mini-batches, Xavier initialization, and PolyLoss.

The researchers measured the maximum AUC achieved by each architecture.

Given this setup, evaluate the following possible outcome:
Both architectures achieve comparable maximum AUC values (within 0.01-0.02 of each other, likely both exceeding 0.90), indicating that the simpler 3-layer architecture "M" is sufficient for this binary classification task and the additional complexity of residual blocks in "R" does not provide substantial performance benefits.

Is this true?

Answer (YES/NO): YES